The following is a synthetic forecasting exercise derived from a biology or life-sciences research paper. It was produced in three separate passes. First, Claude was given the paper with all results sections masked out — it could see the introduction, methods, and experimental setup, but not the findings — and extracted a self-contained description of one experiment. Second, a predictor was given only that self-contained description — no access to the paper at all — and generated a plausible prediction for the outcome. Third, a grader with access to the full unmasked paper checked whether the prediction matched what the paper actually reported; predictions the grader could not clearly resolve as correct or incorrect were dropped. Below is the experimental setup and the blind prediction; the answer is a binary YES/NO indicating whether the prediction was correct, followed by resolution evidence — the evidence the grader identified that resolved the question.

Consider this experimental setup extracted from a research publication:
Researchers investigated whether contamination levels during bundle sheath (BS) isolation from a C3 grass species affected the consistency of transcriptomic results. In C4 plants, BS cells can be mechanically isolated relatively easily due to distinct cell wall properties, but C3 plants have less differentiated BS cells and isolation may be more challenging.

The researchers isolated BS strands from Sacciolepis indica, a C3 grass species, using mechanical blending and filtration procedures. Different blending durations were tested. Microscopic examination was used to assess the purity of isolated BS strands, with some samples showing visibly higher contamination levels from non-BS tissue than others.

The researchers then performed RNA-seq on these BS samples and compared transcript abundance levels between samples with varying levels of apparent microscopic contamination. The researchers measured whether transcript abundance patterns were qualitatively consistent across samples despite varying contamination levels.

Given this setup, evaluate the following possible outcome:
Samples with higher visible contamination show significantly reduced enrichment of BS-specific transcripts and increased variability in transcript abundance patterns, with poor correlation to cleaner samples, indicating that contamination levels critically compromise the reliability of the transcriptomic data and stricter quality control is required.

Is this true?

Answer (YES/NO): NO